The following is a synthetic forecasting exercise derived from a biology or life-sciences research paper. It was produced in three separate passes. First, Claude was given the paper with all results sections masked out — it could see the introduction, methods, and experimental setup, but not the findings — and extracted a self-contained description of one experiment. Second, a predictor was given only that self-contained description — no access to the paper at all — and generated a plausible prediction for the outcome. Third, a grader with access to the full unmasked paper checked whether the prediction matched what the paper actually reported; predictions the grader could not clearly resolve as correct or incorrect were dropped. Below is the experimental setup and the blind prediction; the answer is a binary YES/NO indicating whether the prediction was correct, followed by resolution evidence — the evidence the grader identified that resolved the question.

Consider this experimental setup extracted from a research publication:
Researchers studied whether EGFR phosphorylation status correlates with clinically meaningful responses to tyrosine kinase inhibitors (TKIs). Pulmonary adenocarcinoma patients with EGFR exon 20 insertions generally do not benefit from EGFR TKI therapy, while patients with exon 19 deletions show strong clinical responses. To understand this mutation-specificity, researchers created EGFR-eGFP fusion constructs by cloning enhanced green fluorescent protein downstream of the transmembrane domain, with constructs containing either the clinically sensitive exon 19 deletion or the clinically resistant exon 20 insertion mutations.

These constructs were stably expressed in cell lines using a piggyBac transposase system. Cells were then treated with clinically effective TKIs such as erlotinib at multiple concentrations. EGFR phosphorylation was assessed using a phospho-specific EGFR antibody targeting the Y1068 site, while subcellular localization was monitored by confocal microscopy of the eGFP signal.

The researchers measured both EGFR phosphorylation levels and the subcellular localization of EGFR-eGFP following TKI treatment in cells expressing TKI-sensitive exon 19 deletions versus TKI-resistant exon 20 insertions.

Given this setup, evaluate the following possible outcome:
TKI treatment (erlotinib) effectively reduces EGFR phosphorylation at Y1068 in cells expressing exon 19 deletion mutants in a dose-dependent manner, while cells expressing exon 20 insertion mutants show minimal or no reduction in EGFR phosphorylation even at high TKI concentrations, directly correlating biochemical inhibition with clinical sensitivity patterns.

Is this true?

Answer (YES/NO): NO